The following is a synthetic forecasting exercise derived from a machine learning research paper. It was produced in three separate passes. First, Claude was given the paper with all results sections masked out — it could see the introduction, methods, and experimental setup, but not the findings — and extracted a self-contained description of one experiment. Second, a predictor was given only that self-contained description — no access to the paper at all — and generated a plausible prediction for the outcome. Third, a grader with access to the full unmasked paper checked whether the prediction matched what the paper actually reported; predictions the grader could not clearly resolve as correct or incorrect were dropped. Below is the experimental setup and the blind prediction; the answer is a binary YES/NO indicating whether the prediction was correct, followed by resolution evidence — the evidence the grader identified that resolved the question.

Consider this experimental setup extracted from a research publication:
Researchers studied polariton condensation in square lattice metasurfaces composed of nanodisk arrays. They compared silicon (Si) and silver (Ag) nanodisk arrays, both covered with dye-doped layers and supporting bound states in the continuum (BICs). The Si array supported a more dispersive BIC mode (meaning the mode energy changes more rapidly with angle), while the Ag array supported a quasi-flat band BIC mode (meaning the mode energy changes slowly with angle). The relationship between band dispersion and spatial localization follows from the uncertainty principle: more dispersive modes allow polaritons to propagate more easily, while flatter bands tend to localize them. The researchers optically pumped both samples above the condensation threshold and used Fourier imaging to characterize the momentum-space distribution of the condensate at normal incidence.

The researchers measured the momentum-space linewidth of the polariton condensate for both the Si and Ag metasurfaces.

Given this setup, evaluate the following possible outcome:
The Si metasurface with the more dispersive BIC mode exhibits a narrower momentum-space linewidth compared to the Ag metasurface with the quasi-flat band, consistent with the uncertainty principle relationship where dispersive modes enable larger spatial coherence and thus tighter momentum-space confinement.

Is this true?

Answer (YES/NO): YES